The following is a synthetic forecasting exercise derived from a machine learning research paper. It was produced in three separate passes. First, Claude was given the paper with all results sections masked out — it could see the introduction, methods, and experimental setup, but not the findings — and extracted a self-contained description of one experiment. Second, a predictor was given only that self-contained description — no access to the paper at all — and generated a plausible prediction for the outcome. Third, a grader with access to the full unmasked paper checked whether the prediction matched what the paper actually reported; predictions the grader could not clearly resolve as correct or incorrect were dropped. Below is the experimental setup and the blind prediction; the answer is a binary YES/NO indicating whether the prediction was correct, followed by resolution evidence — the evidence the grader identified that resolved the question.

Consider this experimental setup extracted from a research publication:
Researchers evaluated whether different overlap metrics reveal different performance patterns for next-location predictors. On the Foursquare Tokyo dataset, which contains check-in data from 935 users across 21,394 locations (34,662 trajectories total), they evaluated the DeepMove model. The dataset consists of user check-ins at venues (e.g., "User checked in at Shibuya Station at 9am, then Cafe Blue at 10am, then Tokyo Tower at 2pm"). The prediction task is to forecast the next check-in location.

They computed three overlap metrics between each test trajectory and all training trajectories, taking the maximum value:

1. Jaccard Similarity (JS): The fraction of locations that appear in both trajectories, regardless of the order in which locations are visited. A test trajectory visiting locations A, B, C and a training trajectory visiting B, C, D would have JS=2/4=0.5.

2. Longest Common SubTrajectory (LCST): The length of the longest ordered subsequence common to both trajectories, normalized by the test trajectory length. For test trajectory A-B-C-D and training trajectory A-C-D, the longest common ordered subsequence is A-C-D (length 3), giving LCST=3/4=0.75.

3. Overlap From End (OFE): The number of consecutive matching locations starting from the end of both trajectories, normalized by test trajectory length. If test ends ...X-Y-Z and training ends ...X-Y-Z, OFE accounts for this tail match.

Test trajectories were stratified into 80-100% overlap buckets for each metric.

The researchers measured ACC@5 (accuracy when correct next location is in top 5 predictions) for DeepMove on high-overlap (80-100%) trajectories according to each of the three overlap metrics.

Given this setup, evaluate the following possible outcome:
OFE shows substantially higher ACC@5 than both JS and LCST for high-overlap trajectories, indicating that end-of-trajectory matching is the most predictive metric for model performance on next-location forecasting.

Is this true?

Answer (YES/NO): NO